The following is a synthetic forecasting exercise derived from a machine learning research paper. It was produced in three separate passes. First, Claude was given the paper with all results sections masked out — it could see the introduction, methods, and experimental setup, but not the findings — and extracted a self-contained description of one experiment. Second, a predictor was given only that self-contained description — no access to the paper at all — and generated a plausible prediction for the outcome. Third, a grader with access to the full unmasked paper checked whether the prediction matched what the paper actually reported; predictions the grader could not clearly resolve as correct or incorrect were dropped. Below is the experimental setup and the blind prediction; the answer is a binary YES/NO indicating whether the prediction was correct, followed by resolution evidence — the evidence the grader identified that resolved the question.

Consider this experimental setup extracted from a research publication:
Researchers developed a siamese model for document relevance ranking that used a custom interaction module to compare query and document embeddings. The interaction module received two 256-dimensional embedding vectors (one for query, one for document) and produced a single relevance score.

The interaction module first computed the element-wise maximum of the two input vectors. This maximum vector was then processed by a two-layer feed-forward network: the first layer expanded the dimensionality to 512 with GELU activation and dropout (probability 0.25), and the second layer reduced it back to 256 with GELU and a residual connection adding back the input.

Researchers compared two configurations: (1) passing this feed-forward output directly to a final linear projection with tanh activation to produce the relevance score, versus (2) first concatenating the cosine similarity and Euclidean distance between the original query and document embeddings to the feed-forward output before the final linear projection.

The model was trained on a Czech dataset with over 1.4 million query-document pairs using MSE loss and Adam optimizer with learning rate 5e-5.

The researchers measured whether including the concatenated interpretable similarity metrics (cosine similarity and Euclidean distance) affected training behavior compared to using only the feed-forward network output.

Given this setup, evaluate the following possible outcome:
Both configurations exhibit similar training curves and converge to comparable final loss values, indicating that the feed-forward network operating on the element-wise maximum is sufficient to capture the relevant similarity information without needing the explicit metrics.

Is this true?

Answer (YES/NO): NO